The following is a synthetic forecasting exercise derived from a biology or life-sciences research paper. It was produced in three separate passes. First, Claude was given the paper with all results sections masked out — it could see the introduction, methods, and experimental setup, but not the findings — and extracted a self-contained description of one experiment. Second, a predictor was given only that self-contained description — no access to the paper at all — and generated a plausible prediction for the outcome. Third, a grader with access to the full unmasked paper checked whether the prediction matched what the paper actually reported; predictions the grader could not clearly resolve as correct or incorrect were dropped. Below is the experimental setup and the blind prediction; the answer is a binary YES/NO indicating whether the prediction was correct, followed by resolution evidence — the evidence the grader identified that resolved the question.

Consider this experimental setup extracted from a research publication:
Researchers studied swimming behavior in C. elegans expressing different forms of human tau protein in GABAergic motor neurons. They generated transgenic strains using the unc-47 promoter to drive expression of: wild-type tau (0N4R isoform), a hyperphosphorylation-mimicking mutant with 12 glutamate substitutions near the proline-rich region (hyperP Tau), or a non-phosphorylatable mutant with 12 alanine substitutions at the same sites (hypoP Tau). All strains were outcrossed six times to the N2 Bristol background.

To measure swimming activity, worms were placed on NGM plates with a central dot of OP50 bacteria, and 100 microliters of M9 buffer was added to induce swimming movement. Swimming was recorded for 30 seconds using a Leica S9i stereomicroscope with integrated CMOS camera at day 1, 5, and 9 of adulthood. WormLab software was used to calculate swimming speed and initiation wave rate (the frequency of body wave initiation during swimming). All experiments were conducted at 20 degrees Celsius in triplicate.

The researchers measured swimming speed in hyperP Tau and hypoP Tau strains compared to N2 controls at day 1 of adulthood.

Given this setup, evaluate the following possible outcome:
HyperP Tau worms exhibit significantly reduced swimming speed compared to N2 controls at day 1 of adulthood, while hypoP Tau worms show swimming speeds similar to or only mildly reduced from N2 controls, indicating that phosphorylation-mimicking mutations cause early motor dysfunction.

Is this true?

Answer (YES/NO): NO